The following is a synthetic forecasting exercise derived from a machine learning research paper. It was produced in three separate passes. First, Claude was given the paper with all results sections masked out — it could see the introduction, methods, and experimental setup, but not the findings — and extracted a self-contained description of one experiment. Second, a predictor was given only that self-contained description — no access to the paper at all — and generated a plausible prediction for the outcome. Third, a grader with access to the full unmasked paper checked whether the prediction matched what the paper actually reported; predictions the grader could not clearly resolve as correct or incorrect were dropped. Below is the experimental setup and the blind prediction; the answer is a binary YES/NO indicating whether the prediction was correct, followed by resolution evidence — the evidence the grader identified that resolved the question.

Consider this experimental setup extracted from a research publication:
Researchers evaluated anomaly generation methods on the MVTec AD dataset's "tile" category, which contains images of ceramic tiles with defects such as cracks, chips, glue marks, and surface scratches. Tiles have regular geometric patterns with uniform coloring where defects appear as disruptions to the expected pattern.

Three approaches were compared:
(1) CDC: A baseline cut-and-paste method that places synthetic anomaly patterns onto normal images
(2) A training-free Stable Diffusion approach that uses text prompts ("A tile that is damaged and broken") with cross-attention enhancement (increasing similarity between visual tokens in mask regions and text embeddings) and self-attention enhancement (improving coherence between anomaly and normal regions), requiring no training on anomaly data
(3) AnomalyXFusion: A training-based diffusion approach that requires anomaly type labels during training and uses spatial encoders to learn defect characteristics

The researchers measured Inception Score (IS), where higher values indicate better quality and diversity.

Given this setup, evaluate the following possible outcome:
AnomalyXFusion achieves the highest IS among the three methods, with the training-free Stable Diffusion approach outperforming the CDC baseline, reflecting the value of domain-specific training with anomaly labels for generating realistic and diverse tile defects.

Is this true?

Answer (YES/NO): NO